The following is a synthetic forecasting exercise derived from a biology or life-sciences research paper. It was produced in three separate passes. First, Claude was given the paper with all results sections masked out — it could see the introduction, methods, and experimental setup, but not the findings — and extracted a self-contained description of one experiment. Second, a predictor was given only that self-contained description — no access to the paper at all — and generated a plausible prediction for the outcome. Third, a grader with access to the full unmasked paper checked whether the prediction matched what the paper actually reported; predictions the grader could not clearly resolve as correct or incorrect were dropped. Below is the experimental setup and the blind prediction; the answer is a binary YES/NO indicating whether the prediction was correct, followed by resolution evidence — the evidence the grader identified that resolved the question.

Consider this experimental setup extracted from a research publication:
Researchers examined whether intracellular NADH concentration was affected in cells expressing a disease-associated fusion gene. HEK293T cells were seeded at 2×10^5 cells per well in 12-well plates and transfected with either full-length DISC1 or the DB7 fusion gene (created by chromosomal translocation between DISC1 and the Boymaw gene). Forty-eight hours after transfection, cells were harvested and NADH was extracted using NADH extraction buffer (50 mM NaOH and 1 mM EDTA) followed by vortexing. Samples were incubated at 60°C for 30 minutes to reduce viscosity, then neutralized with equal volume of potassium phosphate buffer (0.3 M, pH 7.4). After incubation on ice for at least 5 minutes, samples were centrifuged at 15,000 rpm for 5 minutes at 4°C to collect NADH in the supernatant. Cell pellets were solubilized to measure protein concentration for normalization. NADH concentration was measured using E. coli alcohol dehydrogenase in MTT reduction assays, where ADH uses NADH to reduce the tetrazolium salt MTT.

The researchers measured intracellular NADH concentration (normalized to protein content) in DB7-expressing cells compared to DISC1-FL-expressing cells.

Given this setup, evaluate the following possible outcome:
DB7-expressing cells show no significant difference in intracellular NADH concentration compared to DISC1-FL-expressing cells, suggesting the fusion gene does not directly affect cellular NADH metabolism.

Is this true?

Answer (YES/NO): YES